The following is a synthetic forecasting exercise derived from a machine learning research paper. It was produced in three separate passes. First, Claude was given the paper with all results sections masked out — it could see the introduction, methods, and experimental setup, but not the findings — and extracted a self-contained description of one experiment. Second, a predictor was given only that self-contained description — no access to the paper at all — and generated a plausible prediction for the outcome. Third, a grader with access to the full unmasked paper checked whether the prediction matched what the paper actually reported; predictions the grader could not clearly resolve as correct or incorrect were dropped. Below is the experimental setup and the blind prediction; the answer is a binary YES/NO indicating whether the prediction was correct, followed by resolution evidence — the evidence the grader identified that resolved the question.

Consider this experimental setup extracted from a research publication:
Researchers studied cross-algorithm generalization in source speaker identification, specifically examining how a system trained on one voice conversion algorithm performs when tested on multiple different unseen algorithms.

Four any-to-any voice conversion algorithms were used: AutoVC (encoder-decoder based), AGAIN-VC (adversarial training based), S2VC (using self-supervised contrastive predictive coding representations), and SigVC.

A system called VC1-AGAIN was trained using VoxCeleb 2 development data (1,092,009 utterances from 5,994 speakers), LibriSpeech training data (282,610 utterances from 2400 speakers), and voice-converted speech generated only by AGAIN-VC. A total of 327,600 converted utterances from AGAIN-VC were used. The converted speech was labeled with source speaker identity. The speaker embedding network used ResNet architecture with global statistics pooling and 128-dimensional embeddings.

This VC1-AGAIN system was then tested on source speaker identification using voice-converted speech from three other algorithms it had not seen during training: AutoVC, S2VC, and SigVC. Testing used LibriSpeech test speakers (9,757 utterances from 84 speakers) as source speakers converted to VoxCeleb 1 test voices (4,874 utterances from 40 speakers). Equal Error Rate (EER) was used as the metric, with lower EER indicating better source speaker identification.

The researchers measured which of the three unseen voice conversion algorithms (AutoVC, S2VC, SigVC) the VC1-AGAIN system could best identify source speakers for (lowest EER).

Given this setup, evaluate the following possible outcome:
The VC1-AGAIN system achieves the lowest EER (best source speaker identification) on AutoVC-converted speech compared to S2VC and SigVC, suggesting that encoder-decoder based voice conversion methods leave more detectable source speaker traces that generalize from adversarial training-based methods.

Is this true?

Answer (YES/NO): NO